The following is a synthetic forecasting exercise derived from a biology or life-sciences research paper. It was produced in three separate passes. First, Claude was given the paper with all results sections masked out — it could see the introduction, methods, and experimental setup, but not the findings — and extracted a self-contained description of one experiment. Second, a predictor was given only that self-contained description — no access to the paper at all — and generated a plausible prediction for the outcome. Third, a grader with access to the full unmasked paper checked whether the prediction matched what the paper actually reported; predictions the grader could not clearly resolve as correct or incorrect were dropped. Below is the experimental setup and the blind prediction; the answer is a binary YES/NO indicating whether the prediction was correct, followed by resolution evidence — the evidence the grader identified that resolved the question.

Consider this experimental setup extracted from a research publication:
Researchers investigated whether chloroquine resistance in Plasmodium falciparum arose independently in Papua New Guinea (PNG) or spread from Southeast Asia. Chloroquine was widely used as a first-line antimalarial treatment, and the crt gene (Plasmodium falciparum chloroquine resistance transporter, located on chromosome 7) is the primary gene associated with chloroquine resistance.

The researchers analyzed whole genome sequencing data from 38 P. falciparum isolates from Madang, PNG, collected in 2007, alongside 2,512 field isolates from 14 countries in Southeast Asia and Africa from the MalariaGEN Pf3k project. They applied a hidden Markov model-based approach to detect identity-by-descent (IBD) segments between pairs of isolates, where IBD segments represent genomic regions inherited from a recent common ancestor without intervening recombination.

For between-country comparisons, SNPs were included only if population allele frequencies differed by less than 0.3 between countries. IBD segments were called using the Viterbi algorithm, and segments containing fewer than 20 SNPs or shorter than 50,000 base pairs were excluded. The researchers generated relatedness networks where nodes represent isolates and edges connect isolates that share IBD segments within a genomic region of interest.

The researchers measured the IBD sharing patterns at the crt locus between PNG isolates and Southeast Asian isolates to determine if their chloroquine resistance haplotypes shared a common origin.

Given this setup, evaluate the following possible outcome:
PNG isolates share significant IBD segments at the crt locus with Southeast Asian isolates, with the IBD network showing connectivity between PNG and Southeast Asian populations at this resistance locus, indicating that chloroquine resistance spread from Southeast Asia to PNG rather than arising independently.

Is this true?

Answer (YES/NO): NO